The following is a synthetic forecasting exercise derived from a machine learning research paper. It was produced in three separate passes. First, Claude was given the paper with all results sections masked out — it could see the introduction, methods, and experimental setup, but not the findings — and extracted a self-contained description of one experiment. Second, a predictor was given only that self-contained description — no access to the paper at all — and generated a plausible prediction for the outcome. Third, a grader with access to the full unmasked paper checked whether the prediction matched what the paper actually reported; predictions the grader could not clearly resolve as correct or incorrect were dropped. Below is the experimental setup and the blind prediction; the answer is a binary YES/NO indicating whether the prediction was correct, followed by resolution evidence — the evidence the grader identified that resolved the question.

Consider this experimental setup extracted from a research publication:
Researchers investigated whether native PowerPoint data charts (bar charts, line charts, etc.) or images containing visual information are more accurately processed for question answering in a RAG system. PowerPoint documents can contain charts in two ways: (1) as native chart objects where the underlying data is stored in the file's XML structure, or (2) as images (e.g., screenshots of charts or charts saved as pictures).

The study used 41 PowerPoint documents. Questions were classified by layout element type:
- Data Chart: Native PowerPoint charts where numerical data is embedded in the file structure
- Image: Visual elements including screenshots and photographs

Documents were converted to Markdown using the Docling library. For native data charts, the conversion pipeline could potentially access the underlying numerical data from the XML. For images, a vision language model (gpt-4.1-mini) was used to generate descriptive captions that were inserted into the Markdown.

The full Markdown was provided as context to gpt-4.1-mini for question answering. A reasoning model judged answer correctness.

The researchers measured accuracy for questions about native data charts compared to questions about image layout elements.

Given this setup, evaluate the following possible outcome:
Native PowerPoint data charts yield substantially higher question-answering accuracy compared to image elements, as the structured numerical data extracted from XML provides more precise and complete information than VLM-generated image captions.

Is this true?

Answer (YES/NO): NO